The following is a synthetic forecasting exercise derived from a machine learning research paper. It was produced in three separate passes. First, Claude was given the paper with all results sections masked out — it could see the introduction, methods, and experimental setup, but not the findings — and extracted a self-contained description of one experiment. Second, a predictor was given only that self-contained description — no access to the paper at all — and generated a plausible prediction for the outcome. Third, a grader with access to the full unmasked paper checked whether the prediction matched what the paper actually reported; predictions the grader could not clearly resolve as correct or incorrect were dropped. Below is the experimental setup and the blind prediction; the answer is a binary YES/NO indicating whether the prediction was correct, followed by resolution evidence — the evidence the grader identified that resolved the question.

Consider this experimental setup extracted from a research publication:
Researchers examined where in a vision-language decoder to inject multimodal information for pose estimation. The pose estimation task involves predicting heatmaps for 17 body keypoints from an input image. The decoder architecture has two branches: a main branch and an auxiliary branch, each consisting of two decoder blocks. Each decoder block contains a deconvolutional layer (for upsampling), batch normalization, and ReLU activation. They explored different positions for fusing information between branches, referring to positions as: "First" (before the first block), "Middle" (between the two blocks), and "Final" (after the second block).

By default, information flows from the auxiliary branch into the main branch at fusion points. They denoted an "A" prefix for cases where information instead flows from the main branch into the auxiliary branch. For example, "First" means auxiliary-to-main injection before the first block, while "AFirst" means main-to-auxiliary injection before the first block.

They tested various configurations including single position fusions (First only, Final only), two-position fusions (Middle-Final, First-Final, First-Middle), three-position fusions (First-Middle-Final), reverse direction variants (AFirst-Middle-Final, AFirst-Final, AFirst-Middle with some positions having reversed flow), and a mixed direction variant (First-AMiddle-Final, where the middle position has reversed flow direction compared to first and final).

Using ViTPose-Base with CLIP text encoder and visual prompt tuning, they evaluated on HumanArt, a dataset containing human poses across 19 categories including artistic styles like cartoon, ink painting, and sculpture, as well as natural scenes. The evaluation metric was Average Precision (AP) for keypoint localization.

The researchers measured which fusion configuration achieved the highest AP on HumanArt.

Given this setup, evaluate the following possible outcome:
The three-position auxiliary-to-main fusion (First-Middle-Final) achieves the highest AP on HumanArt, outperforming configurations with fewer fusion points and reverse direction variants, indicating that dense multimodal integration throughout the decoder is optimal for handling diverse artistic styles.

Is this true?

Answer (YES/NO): NO